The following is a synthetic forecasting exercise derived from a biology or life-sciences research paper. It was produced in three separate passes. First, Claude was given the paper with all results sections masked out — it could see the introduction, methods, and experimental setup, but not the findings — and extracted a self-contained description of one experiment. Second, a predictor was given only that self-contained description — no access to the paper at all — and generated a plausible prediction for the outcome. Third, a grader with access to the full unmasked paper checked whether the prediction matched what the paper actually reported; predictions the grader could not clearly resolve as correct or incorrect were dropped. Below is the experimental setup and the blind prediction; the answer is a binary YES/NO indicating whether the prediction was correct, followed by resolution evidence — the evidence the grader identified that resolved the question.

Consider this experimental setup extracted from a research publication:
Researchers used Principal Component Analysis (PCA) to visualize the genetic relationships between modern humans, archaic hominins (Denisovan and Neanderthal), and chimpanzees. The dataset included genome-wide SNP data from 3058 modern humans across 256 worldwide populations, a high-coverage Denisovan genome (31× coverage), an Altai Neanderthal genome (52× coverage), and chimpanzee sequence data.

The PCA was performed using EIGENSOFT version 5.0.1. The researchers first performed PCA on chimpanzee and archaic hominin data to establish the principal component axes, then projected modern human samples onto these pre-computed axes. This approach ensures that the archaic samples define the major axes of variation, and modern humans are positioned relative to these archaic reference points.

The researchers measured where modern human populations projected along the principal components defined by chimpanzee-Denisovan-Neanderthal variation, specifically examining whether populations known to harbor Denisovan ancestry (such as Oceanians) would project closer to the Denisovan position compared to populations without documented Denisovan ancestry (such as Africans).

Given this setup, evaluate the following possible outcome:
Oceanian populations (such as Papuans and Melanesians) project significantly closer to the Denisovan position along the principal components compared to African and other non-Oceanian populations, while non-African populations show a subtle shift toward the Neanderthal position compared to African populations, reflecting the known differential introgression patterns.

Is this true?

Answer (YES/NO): YES